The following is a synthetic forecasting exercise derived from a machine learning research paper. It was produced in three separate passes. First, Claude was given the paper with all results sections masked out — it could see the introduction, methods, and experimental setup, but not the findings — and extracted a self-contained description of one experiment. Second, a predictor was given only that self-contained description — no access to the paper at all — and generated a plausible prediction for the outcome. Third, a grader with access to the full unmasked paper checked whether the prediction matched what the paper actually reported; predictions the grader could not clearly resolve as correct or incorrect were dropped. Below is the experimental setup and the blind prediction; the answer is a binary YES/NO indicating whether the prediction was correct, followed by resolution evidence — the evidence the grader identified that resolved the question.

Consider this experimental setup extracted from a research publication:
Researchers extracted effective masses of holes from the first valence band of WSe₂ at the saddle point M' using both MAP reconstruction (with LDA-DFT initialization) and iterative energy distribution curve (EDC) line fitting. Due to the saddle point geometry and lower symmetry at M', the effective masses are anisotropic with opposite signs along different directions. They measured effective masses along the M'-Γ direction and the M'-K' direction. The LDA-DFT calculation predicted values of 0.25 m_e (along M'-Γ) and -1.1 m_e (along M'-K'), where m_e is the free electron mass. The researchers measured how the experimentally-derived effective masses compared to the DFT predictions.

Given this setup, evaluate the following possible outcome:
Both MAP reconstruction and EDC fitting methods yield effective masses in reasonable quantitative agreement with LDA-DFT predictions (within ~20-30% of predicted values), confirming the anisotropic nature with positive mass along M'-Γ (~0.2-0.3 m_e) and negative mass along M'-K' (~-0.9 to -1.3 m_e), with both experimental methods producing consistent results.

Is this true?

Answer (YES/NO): NO